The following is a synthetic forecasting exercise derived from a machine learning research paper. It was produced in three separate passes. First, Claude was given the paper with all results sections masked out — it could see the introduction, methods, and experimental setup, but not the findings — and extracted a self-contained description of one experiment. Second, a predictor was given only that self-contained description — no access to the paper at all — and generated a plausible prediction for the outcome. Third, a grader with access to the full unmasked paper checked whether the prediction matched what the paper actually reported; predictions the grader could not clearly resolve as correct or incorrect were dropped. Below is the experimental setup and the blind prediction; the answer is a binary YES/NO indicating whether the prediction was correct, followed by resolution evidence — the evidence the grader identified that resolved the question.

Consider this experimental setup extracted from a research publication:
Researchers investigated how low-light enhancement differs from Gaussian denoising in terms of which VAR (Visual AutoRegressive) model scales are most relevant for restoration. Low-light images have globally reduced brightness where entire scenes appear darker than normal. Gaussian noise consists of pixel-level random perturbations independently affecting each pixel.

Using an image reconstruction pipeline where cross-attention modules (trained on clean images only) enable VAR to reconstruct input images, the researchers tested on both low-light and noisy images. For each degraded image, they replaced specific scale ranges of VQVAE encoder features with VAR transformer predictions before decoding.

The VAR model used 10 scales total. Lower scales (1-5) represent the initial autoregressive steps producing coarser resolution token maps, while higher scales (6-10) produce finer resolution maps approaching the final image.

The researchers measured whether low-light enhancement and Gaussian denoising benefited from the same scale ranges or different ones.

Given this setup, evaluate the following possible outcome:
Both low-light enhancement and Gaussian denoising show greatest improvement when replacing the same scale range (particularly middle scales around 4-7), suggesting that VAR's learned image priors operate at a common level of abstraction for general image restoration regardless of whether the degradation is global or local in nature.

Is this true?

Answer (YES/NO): NO